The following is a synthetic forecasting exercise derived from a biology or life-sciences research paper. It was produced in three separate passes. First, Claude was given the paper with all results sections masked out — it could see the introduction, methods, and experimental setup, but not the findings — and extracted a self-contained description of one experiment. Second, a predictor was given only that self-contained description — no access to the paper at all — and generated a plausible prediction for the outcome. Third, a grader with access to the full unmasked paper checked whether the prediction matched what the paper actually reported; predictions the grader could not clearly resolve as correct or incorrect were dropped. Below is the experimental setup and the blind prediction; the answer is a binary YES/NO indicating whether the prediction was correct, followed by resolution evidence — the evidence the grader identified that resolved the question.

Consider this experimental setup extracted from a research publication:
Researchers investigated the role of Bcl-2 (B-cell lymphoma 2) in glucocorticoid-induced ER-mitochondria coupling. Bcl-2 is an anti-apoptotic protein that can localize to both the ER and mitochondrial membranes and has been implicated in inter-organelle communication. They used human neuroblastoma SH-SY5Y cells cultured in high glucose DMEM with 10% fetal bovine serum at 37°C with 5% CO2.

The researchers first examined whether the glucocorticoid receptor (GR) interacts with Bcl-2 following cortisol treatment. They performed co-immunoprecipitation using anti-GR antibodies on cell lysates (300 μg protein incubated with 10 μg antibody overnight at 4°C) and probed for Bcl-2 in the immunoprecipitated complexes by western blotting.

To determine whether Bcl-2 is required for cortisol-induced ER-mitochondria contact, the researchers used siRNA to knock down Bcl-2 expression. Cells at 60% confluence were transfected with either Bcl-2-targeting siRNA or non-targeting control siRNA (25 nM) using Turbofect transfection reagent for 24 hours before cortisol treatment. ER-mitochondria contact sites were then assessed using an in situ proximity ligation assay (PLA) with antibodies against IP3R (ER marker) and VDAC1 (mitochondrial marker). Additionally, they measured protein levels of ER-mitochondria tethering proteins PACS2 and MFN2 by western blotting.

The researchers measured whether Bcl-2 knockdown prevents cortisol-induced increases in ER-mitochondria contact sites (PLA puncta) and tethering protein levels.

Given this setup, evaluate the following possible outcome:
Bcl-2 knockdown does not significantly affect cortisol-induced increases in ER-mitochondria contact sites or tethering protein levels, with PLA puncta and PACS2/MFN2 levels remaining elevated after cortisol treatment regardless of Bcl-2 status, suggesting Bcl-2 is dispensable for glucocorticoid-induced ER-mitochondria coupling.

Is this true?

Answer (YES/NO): NO